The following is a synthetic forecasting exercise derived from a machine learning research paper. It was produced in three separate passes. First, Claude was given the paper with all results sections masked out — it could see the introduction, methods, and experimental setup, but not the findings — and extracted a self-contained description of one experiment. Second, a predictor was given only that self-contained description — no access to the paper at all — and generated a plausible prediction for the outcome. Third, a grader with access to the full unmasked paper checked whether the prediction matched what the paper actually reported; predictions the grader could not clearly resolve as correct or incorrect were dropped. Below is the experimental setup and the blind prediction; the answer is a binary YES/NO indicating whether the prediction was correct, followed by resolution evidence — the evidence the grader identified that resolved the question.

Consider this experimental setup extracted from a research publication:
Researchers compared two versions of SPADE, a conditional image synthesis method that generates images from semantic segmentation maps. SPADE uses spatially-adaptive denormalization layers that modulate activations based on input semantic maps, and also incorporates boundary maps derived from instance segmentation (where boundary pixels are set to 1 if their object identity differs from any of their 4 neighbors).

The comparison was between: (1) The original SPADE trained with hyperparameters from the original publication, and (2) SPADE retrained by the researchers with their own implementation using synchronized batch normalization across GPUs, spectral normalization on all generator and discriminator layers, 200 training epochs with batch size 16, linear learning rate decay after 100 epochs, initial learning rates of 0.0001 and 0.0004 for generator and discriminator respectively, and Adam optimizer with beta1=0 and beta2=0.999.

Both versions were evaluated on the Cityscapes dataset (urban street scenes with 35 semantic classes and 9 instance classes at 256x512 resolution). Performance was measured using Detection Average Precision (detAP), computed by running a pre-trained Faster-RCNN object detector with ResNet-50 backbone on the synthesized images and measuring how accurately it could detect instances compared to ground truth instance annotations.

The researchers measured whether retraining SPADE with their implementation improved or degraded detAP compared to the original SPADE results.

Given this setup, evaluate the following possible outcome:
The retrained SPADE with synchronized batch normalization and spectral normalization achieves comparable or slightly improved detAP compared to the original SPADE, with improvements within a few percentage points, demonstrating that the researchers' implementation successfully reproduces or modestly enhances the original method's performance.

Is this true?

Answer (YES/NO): YES